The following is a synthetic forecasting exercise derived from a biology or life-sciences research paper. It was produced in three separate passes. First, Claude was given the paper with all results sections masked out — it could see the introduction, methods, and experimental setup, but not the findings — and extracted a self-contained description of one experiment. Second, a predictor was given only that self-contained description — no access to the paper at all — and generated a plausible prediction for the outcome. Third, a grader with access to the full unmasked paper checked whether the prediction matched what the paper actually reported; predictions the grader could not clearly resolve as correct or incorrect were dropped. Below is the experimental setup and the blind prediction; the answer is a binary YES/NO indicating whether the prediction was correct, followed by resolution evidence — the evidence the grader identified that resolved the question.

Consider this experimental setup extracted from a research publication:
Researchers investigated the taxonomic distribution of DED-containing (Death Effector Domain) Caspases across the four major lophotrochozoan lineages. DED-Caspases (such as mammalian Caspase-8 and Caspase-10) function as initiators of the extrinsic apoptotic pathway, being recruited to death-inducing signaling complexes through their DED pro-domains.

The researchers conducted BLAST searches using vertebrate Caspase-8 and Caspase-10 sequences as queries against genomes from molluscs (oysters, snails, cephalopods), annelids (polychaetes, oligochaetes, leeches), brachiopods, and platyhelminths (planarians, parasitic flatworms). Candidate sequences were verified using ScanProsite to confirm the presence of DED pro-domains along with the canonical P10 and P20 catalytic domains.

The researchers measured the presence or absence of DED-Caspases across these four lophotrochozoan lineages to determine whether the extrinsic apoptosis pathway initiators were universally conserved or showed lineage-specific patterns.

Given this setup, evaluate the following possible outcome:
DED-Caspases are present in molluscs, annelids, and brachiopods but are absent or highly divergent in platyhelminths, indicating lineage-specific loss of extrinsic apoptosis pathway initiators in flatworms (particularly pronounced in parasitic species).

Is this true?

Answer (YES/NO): NO